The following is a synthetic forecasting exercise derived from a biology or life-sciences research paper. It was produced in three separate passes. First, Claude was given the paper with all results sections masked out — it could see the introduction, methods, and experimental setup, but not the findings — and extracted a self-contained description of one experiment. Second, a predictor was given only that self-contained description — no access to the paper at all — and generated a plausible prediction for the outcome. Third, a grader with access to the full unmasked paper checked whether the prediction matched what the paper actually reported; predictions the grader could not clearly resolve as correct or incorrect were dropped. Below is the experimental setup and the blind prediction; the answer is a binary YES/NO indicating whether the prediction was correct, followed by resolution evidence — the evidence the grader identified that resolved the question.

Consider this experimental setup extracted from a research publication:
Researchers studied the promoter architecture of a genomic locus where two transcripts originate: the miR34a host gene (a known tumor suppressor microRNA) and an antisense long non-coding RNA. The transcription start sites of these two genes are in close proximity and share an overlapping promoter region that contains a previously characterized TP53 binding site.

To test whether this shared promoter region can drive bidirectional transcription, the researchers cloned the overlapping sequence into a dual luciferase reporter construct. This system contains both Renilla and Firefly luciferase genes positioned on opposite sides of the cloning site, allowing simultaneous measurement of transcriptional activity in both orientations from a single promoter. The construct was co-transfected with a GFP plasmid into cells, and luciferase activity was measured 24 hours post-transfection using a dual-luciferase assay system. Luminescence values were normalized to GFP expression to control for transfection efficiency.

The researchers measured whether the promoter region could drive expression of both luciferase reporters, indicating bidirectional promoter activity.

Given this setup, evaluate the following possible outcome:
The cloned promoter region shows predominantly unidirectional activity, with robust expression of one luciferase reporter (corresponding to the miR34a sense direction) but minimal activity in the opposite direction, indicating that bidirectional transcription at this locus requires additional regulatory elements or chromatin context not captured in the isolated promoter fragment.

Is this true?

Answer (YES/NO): NO